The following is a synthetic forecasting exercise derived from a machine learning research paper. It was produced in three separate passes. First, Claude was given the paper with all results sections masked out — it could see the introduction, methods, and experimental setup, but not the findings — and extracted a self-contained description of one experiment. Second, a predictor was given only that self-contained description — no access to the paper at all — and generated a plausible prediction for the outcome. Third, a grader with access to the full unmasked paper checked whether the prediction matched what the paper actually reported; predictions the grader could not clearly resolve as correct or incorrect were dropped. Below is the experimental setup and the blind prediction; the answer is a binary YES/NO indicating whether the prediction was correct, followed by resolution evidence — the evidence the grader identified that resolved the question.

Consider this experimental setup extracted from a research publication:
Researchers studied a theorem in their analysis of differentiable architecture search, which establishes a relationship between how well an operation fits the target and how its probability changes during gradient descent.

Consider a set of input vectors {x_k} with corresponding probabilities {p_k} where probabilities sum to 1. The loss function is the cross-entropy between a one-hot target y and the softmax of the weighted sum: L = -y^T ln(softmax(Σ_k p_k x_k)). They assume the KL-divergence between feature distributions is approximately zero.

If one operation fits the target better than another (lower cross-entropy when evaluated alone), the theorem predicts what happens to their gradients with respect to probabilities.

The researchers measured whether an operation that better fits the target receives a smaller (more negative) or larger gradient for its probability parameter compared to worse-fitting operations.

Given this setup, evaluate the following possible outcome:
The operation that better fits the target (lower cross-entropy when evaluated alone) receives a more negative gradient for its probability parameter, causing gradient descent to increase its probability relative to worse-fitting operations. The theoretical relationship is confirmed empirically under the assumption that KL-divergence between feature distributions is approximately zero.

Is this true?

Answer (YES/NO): YES